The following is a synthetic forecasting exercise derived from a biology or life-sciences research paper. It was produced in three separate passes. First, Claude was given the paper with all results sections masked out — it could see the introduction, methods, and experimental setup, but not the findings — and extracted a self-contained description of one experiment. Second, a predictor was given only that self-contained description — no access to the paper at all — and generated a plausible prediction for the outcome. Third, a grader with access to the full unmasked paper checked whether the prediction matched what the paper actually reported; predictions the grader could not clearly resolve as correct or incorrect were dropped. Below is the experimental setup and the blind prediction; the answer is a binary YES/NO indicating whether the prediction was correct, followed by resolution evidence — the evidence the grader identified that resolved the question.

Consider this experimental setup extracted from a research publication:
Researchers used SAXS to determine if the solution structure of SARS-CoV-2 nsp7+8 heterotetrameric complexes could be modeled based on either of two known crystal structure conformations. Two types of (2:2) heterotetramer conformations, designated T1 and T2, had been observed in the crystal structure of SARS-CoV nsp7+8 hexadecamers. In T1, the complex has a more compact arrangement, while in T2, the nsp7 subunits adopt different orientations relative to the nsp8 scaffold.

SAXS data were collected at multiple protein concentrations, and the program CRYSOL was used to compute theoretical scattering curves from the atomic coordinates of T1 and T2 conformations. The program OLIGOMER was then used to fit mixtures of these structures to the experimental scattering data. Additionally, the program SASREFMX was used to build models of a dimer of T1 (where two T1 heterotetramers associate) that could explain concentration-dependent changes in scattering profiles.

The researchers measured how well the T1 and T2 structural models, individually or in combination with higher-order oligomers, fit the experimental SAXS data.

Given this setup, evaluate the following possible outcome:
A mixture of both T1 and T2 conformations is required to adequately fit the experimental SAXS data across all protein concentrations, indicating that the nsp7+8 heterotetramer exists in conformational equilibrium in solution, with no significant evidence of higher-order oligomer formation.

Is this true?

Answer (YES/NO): NO